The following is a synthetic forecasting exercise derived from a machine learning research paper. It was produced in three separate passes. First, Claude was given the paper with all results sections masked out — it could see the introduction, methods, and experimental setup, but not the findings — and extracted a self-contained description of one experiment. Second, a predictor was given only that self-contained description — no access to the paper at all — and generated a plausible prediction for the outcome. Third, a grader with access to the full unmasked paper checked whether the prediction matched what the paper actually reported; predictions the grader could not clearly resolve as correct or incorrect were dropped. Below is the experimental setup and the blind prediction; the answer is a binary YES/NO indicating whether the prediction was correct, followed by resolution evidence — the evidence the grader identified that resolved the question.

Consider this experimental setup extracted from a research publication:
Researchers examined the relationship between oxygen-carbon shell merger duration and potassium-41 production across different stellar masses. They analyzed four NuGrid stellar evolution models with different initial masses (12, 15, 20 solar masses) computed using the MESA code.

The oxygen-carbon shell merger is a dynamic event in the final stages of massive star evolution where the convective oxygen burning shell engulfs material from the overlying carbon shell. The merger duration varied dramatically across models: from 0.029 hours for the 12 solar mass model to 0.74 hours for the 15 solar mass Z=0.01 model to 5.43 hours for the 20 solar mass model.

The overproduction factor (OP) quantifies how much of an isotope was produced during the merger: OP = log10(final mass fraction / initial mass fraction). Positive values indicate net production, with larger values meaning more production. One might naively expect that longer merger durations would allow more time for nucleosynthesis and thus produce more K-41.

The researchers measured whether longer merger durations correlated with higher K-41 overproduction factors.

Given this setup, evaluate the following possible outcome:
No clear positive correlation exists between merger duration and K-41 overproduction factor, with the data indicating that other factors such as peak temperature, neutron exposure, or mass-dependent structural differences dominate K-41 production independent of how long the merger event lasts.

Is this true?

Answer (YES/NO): YES